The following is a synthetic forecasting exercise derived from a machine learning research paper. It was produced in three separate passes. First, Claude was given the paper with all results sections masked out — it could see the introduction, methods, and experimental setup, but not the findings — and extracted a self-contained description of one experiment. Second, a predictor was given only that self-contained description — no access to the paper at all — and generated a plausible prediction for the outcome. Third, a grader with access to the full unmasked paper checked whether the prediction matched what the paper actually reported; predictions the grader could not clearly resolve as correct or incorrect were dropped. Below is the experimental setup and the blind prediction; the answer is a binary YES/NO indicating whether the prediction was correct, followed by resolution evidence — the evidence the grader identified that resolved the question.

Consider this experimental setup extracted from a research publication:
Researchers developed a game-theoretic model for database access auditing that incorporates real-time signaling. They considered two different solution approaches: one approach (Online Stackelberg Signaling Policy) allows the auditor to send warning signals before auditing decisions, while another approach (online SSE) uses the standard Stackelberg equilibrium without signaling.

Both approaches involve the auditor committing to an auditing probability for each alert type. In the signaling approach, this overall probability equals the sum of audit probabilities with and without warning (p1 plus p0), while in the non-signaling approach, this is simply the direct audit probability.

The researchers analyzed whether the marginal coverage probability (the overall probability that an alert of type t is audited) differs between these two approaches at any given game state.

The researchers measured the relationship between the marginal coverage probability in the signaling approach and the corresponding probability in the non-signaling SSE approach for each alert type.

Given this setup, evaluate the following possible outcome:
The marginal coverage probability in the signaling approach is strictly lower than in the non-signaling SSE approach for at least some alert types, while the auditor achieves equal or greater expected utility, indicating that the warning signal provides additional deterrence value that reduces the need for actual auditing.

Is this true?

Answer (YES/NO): NO